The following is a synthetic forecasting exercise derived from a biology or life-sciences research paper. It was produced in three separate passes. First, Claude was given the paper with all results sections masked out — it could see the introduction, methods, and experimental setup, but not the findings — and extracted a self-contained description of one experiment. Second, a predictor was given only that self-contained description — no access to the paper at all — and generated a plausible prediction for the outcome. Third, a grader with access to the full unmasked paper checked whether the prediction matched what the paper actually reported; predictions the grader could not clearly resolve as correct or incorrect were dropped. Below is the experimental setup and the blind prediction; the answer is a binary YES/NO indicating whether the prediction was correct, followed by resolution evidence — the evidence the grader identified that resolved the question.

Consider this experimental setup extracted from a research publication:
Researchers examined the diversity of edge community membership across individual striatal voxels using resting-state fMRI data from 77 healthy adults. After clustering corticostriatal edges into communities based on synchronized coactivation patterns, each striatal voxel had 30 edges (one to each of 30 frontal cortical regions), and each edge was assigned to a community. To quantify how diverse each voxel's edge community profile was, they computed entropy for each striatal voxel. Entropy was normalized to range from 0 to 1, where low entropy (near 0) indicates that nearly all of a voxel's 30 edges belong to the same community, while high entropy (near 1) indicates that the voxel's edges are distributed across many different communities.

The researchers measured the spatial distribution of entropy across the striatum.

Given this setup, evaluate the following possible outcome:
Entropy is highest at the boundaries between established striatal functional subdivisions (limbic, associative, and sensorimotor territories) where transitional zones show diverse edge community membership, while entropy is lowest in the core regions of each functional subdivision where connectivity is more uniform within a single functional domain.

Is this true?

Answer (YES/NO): NO